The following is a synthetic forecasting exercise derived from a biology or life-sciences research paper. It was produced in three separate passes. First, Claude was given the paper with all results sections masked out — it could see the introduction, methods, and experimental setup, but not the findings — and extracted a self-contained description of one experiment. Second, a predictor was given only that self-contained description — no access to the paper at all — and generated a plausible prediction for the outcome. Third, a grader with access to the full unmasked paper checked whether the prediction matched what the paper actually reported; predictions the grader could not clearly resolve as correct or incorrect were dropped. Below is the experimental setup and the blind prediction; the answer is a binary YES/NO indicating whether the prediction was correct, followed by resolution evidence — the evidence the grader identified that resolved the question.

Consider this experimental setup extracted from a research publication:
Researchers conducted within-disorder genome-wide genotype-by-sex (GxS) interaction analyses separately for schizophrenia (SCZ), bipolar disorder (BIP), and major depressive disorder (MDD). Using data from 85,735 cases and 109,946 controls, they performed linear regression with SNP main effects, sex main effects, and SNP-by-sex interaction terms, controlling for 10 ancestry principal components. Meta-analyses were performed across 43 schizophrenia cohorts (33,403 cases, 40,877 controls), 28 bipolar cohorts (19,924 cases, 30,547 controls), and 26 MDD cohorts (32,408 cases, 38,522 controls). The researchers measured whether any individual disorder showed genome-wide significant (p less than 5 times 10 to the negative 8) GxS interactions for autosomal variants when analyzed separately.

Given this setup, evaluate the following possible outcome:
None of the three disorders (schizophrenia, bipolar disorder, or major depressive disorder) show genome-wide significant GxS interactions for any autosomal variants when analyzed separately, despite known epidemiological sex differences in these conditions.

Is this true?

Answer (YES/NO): YES